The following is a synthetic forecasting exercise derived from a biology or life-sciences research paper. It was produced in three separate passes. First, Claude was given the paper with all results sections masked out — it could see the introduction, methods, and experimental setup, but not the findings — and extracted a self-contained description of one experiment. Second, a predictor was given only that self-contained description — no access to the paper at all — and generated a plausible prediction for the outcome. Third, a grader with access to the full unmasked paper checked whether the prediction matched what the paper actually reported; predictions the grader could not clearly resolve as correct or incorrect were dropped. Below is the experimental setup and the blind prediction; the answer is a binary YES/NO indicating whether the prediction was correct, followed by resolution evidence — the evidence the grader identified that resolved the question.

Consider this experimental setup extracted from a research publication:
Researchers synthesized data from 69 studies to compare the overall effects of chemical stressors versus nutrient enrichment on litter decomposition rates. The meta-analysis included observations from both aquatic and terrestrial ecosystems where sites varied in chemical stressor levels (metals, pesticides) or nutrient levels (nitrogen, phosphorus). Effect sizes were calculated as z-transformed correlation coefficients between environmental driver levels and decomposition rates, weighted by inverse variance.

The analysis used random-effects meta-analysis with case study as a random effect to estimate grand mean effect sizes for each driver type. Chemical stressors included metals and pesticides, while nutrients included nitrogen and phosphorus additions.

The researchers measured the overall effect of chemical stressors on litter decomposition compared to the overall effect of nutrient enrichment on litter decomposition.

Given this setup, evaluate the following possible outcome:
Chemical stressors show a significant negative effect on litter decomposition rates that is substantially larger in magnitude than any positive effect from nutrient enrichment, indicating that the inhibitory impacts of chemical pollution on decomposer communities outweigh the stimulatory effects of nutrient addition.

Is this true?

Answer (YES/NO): NO